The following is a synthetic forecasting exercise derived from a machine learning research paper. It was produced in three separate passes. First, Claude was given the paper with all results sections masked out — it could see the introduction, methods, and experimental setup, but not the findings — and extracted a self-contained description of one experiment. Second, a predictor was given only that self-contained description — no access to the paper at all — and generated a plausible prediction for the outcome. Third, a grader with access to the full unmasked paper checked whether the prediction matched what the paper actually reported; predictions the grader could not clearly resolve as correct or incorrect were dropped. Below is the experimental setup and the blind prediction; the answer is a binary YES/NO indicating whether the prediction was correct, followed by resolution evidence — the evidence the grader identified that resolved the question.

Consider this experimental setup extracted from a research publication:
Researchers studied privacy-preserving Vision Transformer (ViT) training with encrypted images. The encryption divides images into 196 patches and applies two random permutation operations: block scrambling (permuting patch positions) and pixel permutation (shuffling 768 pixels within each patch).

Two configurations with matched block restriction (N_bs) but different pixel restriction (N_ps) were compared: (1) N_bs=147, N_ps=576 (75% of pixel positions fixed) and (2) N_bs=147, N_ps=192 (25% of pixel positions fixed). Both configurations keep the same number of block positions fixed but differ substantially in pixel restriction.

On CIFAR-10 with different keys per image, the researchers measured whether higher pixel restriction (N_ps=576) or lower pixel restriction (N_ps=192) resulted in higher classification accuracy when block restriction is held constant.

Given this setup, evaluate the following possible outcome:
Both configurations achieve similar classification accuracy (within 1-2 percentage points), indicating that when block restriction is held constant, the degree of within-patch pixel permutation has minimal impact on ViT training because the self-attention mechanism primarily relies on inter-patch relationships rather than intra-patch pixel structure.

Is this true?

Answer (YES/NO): NO